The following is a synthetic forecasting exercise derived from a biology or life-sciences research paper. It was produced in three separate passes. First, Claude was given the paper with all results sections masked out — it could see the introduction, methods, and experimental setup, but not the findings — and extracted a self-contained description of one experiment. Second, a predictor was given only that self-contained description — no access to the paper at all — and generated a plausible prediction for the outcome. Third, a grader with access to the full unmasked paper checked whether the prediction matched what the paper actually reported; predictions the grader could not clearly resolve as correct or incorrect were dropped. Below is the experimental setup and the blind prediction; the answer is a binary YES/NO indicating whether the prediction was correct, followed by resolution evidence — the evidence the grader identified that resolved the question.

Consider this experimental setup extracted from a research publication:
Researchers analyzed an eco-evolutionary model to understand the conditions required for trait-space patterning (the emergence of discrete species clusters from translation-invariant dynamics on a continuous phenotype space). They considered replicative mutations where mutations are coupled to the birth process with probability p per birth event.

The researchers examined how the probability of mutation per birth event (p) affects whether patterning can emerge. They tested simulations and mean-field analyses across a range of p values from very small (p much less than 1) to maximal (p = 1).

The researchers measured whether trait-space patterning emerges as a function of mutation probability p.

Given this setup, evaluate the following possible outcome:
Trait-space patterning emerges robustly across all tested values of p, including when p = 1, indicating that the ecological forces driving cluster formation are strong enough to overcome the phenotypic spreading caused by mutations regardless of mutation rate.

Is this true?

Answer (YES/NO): NO